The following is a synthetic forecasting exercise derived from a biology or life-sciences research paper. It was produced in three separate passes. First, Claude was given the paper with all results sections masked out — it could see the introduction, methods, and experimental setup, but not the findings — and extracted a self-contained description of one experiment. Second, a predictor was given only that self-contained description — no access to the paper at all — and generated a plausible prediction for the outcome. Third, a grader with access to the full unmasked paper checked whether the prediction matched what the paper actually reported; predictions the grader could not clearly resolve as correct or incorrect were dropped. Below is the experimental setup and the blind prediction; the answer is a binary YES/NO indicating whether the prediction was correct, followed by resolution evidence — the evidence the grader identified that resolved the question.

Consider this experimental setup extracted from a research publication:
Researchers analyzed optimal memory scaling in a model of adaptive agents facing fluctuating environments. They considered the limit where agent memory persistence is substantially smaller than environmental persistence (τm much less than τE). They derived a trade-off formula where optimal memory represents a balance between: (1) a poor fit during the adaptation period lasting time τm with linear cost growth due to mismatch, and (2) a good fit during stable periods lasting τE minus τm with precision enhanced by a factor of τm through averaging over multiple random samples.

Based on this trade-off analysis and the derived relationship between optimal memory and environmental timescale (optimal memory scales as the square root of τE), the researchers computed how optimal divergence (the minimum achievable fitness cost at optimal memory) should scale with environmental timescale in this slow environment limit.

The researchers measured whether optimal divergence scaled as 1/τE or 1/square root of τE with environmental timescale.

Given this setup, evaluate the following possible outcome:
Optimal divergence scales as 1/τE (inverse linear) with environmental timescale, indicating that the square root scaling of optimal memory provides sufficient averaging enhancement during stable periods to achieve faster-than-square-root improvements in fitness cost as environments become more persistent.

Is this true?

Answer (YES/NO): NO